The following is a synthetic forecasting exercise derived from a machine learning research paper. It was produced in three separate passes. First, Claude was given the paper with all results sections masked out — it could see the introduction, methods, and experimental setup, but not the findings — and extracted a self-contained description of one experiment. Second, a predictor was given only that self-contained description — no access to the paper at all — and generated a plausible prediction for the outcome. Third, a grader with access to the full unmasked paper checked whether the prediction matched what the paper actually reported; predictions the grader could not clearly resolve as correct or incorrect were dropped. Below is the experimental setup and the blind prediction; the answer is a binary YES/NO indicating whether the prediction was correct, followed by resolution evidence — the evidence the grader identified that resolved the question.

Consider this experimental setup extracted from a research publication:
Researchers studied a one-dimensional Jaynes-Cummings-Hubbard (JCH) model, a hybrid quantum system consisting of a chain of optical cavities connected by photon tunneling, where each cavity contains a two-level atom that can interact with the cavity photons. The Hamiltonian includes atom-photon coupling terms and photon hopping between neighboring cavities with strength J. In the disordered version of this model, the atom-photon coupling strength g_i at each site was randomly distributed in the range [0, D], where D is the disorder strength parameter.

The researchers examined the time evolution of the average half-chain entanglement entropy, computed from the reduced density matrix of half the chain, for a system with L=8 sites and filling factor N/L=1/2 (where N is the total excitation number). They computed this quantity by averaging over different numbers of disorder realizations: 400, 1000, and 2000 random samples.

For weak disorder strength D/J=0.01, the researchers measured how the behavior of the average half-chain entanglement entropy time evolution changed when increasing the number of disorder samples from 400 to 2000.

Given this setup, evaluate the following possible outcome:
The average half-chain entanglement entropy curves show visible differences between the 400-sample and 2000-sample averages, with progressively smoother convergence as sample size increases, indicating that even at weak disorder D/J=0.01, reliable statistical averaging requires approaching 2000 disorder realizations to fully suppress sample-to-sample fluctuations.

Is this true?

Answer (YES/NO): NO